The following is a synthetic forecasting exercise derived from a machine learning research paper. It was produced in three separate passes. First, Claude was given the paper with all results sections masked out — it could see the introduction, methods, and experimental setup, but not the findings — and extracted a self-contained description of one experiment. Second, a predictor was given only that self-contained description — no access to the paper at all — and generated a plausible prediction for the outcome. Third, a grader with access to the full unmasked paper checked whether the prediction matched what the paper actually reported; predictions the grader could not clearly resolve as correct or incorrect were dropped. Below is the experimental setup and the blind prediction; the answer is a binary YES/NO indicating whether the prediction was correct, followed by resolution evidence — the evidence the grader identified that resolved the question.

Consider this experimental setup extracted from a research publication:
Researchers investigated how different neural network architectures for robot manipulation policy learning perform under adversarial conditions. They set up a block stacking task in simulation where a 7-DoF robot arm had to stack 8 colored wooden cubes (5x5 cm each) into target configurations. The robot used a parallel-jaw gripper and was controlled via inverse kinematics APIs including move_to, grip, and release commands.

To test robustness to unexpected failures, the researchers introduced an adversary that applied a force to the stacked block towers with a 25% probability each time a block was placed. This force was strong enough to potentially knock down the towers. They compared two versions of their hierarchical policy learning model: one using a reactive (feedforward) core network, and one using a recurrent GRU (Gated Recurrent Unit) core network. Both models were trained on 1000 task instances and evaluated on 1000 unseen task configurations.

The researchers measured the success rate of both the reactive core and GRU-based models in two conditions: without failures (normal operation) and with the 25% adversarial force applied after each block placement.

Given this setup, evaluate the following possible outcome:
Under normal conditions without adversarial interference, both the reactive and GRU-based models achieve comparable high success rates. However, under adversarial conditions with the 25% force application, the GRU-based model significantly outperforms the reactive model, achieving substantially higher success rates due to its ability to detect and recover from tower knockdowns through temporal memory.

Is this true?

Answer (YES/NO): NO